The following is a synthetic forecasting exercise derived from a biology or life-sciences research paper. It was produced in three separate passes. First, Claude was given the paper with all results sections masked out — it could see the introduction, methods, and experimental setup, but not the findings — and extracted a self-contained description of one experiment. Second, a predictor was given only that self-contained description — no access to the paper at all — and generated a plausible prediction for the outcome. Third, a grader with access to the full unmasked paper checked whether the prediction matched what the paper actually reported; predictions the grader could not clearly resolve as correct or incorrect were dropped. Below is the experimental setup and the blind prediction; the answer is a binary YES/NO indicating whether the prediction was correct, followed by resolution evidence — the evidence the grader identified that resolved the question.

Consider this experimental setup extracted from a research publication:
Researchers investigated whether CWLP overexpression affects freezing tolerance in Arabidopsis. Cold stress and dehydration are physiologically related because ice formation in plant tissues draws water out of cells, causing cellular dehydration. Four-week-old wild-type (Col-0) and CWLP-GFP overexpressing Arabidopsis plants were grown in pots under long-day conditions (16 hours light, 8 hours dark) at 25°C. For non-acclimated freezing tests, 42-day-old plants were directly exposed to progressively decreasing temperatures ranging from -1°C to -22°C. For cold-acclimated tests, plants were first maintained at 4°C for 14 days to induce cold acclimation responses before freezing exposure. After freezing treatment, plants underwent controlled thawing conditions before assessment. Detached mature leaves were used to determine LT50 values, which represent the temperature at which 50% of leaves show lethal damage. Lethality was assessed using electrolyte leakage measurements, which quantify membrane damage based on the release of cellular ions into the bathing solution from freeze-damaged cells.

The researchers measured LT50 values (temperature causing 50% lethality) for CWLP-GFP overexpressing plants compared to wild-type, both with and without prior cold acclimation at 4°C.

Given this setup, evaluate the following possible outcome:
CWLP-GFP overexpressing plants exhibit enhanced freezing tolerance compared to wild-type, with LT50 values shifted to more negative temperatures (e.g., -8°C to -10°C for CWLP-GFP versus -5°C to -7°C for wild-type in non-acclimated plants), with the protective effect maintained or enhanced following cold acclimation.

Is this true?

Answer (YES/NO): NO